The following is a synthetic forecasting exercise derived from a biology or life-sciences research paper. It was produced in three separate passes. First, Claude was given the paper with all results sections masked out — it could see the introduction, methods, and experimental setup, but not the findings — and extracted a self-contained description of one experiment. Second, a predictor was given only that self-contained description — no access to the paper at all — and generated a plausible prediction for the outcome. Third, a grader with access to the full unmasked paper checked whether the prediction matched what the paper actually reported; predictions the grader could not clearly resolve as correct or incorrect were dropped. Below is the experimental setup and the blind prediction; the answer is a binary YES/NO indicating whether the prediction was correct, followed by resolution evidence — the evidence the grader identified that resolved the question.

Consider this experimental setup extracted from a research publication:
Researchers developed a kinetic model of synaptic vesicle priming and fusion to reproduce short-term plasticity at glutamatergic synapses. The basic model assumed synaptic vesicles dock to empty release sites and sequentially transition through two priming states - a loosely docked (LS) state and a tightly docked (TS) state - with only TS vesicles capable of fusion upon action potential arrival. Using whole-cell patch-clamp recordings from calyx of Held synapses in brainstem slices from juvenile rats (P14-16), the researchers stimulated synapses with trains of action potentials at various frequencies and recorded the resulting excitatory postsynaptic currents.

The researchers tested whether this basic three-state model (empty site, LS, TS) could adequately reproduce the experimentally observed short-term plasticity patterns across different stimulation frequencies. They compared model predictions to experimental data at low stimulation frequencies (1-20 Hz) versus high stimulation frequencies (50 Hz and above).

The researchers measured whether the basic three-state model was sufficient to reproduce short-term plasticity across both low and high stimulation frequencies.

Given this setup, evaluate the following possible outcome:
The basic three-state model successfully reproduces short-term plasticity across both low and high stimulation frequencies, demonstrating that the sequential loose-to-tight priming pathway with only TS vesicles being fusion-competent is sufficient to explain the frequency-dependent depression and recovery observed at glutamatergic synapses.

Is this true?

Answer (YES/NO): NO